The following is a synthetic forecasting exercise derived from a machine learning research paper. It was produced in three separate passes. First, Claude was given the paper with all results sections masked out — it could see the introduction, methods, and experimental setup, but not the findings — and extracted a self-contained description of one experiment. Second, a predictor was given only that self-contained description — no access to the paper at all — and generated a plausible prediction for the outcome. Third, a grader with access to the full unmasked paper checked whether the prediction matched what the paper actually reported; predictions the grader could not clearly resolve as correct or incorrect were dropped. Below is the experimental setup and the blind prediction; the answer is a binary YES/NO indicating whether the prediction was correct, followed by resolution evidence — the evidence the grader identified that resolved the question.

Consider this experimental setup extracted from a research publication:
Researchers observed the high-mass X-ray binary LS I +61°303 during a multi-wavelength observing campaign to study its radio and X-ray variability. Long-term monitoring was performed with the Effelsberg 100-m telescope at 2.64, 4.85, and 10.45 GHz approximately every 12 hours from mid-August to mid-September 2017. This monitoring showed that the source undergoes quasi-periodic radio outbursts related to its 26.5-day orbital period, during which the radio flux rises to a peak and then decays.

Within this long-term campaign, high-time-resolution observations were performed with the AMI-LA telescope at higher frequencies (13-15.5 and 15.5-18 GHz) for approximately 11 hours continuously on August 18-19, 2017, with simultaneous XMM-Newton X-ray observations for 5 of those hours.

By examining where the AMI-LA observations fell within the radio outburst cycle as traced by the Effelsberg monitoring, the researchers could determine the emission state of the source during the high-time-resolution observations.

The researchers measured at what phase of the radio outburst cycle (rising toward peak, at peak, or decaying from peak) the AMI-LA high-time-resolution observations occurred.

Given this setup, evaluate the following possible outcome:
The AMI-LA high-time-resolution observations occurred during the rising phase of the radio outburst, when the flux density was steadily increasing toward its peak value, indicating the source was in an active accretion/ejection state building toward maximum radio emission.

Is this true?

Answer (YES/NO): NO